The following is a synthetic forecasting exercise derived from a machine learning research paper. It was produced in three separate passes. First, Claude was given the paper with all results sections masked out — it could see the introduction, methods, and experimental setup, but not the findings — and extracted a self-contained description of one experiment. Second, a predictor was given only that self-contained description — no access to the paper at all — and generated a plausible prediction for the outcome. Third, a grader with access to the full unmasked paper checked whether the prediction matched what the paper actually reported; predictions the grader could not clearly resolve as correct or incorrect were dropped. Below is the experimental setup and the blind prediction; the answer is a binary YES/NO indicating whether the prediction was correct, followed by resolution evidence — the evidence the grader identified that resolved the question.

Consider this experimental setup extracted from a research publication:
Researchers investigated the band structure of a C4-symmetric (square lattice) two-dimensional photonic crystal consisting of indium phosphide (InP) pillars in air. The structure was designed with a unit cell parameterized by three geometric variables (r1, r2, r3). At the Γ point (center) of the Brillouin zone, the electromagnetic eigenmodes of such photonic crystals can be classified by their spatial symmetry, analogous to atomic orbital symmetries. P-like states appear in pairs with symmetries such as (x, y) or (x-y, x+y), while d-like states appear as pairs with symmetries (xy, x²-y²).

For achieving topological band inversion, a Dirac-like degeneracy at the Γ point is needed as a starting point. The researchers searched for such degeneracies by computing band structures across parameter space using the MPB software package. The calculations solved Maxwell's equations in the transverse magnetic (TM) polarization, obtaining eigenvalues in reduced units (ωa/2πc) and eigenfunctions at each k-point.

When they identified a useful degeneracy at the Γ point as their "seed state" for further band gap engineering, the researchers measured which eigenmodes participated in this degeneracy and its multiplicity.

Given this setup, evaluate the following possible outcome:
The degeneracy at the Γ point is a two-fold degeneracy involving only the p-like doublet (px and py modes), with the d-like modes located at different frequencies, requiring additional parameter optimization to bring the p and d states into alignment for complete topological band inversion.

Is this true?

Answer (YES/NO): NO